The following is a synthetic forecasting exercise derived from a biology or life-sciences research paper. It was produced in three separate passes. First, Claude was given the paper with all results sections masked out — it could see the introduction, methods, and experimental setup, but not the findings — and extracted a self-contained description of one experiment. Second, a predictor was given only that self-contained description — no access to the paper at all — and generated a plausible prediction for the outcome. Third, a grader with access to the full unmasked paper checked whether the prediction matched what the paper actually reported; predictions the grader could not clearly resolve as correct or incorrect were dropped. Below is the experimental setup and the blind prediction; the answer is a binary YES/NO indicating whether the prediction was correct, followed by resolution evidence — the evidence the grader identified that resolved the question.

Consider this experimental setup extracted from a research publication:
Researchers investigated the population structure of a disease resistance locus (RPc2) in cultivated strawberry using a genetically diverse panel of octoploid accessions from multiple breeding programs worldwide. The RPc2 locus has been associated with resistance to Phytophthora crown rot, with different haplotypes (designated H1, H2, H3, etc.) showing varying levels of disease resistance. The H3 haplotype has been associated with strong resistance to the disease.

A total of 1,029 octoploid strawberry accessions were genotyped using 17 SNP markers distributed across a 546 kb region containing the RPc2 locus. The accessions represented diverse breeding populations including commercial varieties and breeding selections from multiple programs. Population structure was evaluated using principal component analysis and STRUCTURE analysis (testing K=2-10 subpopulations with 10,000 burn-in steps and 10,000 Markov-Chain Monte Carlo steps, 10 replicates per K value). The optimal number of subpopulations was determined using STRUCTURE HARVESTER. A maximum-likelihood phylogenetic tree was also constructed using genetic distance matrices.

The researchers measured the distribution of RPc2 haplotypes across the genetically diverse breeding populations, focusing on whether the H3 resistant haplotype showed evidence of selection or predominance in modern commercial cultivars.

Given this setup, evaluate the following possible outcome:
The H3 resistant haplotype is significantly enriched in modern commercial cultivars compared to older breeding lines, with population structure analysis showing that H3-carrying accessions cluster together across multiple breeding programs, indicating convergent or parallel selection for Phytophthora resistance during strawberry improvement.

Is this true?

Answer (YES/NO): NO